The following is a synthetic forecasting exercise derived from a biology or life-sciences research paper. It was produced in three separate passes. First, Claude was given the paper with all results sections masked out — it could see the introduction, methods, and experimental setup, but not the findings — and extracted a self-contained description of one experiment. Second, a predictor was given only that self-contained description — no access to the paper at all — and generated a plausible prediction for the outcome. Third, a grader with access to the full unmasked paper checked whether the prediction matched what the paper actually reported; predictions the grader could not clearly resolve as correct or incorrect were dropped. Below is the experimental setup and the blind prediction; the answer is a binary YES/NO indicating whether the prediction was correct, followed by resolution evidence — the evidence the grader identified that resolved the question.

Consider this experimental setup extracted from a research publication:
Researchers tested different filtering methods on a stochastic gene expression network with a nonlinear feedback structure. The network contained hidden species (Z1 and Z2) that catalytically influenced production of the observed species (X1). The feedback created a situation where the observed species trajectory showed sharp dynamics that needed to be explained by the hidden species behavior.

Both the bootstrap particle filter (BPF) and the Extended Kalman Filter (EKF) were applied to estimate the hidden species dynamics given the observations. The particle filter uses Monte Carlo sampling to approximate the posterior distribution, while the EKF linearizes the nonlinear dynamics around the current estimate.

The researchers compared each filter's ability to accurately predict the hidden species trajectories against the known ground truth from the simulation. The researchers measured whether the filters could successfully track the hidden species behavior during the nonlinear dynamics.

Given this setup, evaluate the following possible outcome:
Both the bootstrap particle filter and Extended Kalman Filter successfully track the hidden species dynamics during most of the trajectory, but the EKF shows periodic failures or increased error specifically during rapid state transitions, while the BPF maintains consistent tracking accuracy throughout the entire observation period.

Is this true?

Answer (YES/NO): NO